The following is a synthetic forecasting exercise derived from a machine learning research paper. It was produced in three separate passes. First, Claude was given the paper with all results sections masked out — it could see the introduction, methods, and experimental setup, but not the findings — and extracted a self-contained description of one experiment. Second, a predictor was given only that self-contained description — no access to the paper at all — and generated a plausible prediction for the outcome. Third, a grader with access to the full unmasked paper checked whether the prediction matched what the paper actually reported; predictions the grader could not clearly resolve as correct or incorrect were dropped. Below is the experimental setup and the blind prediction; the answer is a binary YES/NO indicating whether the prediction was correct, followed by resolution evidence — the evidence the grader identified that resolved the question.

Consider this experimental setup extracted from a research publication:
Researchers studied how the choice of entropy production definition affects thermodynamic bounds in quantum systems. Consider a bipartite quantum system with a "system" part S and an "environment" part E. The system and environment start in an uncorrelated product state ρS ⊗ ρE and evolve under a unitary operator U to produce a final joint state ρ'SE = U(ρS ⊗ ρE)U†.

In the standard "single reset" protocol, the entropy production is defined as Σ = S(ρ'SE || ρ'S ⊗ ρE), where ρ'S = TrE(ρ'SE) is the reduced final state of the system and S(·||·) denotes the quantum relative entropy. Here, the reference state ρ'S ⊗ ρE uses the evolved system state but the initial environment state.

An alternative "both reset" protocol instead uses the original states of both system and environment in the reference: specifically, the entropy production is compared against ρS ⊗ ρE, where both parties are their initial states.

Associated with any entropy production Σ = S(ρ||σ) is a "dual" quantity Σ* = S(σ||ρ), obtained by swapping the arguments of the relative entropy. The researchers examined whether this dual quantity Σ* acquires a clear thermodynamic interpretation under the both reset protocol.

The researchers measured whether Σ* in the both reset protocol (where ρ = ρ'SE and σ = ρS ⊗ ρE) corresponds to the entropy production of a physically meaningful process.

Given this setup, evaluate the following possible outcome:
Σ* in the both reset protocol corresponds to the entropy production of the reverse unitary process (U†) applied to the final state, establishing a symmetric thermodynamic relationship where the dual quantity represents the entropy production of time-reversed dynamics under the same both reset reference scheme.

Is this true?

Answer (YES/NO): YES